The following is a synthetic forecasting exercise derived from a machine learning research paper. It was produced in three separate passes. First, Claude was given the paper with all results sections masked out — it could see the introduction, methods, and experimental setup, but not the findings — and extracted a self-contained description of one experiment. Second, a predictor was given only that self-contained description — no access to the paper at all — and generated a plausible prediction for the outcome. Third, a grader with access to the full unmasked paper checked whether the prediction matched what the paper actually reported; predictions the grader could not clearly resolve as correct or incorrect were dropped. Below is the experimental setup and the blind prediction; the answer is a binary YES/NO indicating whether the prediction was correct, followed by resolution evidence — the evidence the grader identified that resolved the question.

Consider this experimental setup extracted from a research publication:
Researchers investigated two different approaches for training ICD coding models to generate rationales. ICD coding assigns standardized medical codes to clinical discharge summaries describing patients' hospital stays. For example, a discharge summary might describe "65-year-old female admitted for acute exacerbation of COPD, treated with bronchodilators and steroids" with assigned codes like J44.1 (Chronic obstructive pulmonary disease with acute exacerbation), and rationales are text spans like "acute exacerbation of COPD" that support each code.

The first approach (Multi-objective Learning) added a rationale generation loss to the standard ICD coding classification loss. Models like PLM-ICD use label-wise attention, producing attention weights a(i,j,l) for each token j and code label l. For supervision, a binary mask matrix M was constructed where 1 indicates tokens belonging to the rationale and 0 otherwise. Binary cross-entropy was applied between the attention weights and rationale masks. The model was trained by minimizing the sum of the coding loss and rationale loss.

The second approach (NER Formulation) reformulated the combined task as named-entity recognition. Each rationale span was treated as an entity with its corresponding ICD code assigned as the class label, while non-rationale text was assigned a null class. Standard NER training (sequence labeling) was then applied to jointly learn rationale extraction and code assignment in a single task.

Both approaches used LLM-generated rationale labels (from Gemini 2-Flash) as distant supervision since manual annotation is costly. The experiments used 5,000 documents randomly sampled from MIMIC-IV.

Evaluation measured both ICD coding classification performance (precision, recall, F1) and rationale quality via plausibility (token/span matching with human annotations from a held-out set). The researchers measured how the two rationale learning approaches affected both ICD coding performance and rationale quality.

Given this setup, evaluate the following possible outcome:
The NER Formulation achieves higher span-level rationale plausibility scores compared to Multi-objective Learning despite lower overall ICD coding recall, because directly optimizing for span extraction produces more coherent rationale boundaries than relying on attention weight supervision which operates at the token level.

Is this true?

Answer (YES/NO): NO